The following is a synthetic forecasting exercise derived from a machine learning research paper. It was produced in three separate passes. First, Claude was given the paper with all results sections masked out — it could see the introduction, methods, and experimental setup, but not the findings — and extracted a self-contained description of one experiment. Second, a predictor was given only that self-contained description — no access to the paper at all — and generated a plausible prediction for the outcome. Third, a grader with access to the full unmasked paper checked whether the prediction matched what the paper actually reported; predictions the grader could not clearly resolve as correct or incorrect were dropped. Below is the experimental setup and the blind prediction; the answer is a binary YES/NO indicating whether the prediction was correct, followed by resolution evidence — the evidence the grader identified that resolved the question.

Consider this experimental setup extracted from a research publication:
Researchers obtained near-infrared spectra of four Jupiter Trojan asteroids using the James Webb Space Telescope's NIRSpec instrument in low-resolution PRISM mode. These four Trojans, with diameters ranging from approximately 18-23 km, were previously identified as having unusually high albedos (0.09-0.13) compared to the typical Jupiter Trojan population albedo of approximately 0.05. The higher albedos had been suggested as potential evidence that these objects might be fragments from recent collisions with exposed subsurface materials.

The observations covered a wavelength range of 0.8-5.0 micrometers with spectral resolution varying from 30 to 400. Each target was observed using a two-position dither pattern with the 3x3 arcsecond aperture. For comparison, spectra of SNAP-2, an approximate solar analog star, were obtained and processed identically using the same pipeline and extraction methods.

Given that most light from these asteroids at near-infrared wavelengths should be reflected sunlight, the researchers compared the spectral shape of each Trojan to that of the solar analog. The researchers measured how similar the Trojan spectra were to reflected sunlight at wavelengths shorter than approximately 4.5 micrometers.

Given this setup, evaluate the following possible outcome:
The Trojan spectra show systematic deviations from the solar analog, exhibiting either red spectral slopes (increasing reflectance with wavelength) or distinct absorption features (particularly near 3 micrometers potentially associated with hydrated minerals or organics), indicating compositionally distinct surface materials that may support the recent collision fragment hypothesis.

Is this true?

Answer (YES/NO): NO